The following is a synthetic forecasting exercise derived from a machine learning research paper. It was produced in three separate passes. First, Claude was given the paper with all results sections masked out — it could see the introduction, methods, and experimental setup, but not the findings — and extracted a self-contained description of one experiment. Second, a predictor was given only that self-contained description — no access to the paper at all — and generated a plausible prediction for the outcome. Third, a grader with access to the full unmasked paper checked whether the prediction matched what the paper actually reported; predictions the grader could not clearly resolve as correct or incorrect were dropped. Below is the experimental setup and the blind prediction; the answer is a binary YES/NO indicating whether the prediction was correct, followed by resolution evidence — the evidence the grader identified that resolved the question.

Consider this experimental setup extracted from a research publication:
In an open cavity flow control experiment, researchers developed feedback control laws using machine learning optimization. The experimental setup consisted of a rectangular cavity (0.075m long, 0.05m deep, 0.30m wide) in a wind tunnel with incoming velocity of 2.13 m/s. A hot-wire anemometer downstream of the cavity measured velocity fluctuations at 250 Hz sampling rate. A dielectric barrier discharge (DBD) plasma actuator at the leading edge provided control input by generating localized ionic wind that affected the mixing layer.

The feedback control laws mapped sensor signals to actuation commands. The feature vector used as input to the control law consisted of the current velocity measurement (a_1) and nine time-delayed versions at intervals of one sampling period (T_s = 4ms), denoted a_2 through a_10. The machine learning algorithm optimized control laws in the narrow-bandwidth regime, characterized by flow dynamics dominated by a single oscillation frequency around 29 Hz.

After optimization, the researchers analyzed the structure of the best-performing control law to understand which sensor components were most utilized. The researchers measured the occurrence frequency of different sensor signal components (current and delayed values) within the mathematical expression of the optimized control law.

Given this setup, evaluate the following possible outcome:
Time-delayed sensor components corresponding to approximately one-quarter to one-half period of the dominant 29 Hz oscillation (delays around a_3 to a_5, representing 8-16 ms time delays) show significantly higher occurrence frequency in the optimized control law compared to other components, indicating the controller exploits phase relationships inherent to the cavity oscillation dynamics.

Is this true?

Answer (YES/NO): NO